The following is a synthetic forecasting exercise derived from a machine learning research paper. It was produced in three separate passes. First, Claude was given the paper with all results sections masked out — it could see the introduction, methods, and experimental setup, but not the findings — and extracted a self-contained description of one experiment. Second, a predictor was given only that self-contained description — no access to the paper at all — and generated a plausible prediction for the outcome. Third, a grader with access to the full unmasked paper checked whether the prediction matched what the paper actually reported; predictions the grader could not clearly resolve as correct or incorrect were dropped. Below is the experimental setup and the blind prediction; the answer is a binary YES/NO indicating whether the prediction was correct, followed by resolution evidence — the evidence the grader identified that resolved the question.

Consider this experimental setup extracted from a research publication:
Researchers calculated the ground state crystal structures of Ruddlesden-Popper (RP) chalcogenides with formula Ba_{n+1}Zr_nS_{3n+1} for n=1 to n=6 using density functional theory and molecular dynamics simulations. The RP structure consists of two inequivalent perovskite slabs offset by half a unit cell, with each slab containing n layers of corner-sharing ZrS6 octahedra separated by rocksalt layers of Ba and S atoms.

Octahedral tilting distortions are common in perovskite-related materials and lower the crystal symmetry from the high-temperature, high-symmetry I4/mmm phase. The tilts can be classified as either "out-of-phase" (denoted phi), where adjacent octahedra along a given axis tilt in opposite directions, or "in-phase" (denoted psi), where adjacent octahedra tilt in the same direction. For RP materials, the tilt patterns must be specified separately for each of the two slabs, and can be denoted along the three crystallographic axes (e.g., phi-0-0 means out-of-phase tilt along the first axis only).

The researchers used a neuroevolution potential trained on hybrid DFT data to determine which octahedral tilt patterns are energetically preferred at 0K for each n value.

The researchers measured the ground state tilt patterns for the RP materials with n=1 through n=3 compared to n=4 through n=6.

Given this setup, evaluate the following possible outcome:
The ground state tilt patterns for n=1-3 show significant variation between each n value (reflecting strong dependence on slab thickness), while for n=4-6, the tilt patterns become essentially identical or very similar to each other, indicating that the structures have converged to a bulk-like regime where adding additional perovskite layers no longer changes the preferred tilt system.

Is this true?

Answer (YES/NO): NO